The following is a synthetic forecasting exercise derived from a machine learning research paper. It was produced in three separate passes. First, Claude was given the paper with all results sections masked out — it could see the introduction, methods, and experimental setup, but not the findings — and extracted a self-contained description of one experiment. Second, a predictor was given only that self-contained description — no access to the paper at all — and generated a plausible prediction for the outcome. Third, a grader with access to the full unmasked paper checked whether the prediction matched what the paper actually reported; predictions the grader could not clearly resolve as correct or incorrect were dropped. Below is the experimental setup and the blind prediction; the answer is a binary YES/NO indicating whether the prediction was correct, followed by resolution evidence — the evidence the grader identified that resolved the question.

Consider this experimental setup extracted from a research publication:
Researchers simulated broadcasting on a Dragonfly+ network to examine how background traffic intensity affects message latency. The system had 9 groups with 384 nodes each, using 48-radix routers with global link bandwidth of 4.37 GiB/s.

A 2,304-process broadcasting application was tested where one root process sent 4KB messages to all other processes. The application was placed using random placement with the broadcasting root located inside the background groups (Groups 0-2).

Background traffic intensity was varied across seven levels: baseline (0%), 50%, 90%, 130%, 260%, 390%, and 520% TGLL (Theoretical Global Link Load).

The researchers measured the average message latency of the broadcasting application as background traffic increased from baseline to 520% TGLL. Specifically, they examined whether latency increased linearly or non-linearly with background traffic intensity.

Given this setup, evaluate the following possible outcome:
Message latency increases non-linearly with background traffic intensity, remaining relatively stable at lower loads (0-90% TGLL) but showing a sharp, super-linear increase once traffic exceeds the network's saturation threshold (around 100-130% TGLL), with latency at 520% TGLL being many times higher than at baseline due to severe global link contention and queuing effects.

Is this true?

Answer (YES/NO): NO